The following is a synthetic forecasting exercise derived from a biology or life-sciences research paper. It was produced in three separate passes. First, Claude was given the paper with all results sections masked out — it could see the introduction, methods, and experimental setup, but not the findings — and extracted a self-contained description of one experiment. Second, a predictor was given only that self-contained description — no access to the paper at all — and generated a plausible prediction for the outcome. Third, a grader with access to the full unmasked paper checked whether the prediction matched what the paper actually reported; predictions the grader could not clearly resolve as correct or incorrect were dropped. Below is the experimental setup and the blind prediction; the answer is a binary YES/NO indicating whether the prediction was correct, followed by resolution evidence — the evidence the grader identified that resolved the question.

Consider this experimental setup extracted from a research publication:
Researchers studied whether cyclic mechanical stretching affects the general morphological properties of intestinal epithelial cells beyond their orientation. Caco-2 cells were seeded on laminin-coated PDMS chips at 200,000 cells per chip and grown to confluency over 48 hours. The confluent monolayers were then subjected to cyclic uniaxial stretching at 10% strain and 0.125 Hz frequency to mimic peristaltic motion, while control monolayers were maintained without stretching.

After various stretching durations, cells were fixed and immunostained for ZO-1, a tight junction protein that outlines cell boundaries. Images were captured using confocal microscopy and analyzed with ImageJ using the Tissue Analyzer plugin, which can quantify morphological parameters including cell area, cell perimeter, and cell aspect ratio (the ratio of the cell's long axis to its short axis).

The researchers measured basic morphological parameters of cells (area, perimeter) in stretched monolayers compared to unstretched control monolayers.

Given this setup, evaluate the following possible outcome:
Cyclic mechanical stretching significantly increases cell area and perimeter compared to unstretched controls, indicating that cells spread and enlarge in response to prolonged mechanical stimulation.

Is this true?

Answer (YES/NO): NO